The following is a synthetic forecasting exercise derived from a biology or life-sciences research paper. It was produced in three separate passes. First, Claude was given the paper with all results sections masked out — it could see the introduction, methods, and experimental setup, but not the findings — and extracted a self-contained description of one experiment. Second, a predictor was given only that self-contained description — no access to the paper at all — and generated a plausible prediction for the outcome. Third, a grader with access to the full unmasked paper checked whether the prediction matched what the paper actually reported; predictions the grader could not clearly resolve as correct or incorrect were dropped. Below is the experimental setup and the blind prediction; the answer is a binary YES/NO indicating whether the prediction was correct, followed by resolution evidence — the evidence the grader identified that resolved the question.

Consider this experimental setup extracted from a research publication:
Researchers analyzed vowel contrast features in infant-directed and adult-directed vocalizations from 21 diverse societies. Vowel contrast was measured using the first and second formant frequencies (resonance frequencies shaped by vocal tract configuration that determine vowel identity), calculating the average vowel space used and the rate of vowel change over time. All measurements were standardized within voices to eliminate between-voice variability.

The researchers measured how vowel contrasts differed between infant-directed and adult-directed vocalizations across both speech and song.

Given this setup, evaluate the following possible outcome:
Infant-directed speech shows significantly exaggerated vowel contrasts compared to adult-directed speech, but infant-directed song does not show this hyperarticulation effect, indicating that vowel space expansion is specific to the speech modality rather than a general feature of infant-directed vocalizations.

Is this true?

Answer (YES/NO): NO